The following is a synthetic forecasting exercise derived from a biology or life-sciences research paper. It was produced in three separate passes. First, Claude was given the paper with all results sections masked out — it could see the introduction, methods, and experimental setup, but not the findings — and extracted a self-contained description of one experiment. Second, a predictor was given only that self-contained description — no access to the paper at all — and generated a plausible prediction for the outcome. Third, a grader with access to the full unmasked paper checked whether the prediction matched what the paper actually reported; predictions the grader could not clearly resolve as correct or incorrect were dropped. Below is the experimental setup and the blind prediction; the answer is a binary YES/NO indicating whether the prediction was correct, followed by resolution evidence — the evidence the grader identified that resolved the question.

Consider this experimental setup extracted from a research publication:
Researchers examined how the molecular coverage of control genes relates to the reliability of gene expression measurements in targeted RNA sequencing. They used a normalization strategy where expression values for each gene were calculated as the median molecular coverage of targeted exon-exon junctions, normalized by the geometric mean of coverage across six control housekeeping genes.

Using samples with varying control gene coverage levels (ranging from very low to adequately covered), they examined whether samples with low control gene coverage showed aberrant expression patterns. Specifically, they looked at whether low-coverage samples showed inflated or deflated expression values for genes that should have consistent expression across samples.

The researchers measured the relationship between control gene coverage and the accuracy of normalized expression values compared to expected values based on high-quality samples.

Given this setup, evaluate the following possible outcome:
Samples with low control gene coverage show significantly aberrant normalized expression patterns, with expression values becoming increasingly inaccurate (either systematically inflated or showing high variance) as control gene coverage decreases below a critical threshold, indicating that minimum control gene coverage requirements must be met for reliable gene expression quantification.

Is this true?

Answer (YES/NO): NO